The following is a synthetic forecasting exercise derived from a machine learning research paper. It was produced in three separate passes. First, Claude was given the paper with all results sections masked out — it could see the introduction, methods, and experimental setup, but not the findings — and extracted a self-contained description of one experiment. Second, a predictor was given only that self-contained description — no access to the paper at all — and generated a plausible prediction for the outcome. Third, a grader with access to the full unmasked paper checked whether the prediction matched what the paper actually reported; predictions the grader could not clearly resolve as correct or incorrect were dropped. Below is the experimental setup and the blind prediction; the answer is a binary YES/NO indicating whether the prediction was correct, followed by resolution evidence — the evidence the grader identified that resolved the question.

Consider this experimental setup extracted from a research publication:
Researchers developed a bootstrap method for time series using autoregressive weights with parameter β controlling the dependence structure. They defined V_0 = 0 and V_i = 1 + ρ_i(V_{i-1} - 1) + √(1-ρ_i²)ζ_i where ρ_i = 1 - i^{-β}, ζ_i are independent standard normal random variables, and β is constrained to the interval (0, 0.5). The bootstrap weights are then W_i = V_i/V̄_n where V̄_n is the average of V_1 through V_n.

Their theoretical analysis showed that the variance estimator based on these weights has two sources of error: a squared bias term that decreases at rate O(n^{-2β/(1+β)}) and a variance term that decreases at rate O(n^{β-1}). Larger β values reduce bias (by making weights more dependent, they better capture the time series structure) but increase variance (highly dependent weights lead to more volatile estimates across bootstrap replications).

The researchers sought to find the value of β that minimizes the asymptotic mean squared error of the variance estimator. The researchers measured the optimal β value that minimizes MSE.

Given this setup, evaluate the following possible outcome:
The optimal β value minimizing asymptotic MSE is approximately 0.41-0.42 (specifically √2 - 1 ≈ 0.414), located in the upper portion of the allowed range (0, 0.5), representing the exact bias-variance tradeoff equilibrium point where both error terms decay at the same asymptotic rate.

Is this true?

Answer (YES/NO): YES